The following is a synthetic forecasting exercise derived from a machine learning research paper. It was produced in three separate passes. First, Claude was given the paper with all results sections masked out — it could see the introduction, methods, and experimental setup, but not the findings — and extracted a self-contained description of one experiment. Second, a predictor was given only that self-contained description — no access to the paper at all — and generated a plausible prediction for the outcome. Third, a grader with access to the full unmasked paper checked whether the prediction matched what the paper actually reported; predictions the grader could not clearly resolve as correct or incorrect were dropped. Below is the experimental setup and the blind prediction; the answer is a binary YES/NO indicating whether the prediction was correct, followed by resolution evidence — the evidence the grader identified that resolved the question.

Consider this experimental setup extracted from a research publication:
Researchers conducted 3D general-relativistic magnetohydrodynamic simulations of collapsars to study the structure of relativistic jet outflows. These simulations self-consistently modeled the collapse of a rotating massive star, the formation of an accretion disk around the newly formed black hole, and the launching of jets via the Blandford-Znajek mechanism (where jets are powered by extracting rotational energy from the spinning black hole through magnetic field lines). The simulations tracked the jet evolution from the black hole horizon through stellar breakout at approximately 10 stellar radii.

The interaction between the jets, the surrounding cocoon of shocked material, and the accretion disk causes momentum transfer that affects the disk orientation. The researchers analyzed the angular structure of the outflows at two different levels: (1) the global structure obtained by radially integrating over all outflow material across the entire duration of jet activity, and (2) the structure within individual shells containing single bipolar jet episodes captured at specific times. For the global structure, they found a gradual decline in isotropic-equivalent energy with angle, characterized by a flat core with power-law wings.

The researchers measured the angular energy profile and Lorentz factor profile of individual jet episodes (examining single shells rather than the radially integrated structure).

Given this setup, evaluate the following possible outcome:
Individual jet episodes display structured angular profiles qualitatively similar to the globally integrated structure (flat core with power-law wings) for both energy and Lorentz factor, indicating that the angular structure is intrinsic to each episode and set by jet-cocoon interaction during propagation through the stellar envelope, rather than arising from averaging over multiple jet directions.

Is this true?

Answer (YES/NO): NO